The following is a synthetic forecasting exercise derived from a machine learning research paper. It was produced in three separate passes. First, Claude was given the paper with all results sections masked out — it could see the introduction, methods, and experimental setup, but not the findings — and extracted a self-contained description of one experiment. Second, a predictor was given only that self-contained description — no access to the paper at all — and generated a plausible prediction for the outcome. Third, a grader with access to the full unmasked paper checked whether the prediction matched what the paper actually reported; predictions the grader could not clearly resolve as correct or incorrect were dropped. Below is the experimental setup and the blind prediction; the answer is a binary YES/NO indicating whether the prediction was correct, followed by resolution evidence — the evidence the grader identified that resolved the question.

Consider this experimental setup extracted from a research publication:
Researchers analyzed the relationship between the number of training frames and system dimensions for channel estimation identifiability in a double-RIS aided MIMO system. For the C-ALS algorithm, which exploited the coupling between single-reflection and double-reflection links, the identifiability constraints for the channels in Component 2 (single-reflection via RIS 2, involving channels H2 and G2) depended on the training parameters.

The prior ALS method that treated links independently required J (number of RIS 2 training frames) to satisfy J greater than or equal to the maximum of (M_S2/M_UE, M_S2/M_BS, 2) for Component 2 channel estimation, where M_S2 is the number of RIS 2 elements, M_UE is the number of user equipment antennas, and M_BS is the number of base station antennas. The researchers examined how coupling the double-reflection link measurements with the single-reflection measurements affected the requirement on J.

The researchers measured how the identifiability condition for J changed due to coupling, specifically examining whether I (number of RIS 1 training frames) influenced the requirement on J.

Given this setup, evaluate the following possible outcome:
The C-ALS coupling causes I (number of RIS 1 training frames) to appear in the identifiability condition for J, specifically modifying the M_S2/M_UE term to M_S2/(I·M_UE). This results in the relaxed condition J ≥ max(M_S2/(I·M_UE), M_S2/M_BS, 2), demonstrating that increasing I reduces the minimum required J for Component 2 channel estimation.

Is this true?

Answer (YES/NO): NO